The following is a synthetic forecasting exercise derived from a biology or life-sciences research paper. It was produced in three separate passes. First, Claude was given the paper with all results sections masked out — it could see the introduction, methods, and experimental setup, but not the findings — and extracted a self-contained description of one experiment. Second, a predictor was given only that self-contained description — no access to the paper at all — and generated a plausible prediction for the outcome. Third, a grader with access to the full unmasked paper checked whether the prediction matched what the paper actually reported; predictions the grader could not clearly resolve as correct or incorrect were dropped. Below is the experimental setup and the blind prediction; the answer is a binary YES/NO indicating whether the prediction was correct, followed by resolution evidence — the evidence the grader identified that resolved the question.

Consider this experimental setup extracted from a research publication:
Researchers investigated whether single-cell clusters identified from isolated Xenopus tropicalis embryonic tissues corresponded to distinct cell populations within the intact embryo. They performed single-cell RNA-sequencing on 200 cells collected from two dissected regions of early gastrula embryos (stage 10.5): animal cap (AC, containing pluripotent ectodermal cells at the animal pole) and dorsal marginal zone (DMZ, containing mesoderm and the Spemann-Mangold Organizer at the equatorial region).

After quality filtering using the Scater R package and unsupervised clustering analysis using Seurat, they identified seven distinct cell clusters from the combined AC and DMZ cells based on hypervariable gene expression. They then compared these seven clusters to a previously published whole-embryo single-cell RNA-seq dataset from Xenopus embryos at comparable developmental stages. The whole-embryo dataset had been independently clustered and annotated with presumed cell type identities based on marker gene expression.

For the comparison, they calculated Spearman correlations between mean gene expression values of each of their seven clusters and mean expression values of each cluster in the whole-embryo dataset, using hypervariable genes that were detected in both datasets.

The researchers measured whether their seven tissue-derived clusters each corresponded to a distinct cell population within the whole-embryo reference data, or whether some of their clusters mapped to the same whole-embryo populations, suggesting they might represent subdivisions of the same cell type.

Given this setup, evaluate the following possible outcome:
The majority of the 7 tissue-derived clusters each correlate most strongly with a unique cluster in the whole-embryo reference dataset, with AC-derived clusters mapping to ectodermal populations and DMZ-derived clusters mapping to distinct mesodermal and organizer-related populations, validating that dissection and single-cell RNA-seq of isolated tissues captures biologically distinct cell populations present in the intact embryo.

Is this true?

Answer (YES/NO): NO